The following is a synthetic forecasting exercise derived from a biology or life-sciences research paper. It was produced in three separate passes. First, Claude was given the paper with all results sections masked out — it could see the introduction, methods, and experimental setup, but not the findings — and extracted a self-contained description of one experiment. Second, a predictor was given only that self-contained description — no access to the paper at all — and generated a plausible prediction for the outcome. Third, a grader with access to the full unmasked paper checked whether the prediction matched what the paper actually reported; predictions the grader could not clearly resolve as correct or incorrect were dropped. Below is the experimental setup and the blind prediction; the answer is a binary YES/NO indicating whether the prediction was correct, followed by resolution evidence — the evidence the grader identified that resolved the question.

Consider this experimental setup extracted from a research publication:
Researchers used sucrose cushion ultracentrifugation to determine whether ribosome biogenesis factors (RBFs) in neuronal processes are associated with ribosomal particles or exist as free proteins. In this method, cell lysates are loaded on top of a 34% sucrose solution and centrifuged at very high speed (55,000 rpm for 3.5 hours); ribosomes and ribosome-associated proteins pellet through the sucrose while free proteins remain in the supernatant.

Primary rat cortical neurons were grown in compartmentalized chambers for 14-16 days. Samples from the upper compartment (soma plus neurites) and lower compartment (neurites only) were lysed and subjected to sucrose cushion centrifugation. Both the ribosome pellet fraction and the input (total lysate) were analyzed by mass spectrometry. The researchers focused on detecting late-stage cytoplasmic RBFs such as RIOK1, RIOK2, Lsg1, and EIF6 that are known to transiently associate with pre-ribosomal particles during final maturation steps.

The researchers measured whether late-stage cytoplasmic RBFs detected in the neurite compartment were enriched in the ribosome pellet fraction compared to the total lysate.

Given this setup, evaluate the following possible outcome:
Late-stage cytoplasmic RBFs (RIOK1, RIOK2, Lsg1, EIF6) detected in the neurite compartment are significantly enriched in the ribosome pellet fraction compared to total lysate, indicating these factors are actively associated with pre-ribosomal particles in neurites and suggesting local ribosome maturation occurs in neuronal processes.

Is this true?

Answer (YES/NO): YES